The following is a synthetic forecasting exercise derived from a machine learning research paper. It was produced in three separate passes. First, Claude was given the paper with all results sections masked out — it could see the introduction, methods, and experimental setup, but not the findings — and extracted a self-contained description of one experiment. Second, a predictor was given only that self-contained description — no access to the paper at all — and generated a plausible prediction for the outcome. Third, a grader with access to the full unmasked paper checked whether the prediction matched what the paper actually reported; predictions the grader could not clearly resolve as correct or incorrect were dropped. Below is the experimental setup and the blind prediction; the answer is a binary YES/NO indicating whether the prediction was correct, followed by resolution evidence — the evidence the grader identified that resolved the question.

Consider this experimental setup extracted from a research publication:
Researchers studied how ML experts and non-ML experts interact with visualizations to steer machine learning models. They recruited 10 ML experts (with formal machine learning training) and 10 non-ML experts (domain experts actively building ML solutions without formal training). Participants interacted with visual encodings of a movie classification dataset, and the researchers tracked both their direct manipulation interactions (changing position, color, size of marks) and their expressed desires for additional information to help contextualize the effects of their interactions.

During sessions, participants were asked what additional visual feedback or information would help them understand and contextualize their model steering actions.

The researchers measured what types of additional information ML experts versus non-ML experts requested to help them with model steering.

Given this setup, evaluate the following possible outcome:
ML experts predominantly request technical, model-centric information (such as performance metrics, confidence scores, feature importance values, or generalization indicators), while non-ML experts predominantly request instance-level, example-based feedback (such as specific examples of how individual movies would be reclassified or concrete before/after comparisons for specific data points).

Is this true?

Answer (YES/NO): NO